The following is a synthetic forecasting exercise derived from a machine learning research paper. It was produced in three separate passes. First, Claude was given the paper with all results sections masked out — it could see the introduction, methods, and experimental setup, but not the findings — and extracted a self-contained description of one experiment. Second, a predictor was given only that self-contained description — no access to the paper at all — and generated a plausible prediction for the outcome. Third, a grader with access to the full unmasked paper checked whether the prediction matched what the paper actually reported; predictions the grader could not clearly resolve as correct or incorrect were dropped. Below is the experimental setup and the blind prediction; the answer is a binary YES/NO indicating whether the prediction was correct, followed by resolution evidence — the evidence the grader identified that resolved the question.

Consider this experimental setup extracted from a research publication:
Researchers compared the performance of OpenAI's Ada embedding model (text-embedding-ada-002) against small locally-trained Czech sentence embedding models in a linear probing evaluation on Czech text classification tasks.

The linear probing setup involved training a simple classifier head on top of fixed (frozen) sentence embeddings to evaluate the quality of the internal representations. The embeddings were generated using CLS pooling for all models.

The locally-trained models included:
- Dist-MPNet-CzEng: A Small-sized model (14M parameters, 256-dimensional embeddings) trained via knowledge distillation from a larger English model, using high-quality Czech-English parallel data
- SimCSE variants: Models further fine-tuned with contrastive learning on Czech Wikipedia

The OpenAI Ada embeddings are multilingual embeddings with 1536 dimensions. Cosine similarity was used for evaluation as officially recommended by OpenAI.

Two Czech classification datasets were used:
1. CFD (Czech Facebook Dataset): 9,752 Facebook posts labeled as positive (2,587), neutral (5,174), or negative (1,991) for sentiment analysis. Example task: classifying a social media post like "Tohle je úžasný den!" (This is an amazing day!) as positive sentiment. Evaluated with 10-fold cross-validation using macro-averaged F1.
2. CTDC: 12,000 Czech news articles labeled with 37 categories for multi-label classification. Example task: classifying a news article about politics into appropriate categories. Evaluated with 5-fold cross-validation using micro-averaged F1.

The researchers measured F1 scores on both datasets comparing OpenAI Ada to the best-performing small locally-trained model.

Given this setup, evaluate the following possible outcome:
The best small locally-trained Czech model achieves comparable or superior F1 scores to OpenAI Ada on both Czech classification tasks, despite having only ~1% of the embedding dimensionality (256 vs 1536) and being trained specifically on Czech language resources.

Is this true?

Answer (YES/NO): NO